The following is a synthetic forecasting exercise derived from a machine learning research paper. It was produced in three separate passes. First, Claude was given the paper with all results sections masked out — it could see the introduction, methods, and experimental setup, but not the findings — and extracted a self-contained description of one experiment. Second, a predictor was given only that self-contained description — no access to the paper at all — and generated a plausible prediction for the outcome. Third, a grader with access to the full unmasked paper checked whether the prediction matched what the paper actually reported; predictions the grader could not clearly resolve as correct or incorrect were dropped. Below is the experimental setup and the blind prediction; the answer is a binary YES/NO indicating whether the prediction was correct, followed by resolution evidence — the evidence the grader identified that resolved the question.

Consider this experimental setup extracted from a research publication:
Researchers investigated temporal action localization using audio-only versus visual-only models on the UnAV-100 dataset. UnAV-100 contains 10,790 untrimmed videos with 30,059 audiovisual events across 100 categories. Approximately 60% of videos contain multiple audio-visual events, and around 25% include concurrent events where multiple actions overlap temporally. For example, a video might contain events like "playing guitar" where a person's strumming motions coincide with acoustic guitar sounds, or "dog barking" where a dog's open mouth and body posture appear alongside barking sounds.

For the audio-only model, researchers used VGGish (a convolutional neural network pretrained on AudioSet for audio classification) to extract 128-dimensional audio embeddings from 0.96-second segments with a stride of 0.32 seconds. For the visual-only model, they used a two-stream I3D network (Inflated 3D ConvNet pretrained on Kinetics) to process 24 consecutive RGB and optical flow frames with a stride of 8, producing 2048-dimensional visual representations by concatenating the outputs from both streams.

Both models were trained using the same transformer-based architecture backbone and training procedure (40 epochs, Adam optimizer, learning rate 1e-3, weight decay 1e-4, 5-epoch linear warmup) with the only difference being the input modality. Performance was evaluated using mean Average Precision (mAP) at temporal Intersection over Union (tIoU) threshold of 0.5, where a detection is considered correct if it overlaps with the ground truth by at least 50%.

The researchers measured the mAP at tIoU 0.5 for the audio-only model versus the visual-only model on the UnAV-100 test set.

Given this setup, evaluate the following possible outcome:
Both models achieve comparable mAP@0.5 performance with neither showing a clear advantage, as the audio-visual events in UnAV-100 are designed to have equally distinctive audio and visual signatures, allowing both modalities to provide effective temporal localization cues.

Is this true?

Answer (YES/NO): NO